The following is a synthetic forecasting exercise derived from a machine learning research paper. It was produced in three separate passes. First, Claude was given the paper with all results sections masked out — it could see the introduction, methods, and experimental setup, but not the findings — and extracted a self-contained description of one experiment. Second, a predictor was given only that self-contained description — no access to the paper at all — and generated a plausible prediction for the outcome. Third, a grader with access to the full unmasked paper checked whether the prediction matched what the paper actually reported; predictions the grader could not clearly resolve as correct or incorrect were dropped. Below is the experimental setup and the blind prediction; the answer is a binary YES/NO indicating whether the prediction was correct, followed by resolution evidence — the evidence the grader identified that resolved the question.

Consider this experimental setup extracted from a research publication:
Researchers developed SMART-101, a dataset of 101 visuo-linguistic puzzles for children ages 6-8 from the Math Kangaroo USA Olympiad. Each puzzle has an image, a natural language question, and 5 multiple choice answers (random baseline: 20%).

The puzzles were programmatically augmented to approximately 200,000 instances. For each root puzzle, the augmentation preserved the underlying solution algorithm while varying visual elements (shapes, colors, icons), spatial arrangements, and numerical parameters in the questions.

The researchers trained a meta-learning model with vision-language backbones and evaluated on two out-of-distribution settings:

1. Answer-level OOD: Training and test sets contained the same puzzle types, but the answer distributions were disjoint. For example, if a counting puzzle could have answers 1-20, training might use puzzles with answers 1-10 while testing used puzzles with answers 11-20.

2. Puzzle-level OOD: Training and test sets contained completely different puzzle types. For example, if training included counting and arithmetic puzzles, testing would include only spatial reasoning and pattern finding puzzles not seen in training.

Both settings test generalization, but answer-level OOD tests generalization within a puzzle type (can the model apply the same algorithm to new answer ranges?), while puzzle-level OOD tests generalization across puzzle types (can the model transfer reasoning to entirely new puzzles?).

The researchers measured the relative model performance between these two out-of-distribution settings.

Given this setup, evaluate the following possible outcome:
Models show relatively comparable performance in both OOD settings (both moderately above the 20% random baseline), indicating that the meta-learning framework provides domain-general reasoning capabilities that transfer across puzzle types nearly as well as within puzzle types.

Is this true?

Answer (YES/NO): NO